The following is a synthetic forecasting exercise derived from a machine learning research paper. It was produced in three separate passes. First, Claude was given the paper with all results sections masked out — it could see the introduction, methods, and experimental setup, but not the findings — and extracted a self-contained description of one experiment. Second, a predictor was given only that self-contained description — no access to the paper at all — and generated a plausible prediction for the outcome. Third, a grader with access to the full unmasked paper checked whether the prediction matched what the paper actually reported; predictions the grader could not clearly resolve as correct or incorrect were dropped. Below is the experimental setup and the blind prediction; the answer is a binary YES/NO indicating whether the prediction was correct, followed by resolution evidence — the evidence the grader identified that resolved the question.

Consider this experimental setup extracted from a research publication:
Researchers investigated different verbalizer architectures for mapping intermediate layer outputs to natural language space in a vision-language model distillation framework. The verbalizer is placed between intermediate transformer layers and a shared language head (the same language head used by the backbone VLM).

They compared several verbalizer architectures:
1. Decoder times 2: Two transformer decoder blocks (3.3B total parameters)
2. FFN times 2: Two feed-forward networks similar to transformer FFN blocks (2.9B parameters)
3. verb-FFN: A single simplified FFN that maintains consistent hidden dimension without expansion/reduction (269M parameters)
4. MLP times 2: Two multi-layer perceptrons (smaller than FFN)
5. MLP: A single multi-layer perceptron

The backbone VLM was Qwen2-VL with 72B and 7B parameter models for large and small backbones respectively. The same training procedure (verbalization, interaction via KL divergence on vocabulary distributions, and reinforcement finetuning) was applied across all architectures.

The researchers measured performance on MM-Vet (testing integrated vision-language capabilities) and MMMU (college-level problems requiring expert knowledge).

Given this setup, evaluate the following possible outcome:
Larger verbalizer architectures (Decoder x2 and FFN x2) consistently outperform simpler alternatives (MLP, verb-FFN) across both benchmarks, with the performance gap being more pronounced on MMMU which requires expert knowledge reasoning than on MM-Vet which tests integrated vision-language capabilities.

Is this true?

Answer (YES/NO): NO